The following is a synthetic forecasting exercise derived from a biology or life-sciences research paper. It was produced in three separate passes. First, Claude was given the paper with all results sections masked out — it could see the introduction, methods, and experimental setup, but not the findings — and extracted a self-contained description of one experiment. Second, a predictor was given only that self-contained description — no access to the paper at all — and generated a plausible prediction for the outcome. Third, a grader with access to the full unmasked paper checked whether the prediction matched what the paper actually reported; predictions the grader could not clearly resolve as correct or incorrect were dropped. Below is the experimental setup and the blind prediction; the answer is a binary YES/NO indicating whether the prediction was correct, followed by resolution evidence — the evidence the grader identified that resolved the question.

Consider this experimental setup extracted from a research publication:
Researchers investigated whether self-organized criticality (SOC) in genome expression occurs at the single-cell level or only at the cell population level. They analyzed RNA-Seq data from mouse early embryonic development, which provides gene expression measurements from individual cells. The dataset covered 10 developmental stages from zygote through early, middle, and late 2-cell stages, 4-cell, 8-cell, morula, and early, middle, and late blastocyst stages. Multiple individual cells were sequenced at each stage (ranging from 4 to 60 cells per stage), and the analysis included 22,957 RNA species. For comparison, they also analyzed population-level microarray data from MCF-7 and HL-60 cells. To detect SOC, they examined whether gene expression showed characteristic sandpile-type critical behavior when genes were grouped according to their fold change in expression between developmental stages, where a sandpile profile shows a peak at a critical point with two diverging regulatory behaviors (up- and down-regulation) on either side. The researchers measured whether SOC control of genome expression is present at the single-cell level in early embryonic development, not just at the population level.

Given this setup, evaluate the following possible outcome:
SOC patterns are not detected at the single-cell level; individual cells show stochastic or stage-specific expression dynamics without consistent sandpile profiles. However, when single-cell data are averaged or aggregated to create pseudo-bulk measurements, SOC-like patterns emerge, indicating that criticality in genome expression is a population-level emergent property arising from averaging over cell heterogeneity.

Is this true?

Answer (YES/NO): NO